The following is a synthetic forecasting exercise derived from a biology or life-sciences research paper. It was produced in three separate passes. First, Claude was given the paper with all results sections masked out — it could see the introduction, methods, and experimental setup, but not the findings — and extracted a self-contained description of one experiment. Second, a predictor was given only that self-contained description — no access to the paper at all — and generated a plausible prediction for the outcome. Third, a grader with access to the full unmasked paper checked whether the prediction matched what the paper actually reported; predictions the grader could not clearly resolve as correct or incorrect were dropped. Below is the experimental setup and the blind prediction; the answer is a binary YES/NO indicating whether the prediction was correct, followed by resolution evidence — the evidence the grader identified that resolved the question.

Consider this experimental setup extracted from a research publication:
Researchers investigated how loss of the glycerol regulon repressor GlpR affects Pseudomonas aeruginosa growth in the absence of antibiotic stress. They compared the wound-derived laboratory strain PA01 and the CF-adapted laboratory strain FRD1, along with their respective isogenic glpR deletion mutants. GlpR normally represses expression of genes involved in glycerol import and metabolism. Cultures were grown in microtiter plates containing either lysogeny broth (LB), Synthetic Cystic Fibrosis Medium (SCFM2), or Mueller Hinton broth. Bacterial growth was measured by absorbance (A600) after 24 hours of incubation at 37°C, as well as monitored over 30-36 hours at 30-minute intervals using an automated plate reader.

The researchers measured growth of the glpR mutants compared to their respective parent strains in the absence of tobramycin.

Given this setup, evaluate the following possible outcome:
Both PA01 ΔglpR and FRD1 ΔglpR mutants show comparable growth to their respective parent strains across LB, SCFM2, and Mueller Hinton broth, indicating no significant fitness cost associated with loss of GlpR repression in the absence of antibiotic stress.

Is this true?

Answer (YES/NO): NO